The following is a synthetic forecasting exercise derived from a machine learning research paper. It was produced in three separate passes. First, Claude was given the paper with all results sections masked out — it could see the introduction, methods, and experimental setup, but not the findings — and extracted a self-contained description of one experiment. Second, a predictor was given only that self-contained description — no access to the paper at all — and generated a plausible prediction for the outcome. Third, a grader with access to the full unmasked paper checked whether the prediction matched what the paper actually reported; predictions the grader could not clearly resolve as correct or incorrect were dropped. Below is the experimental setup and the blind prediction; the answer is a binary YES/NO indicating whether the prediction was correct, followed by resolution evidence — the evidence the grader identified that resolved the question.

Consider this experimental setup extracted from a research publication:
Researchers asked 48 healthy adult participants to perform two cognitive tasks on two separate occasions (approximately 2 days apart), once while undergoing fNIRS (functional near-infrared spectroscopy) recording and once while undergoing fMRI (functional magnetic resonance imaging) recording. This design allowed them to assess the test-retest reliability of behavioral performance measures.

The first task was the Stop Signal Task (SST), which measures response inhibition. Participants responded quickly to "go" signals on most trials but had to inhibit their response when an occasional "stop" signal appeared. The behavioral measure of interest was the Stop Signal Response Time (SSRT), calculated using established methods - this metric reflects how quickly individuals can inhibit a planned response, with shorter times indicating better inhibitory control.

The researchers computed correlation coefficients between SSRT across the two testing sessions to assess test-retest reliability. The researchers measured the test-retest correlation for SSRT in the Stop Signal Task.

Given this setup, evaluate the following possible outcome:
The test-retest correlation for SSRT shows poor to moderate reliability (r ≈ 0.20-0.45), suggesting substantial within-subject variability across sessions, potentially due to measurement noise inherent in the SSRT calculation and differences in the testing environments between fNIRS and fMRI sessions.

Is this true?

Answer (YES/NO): NO